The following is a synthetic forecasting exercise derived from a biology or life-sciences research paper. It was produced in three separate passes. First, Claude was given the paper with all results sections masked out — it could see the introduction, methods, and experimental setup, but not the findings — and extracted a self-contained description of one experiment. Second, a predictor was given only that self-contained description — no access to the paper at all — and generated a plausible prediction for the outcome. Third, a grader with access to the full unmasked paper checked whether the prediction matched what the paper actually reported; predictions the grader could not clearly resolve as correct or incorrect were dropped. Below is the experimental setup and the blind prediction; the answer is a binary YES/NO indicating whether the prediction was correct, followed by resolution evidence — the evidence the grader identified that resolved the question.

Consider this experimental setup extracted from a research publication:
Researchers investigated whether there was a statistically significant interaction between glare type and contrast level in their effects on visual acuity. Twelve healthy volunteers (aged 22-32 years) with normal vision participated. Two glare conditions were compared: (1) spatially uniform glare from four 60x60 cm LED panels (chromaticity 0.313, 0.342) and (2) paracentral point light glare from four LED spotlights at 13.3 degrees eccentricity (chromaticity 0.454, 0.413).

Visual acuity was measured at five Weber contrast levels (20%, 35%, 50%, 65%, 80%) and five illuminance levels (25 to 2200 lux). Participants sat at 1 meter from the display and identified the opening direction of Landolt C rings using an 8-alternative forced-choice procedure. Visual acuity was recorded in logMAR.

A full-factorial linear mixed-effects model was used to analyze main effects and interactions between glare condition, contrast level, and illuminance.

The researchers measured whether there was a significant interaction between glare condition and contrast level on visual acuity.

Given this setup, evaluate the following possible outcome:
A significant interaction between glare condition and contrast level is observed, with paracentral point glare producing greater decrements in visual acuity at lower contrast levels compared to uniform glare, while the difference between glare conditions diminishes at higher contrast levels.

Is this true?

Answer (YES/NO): NO